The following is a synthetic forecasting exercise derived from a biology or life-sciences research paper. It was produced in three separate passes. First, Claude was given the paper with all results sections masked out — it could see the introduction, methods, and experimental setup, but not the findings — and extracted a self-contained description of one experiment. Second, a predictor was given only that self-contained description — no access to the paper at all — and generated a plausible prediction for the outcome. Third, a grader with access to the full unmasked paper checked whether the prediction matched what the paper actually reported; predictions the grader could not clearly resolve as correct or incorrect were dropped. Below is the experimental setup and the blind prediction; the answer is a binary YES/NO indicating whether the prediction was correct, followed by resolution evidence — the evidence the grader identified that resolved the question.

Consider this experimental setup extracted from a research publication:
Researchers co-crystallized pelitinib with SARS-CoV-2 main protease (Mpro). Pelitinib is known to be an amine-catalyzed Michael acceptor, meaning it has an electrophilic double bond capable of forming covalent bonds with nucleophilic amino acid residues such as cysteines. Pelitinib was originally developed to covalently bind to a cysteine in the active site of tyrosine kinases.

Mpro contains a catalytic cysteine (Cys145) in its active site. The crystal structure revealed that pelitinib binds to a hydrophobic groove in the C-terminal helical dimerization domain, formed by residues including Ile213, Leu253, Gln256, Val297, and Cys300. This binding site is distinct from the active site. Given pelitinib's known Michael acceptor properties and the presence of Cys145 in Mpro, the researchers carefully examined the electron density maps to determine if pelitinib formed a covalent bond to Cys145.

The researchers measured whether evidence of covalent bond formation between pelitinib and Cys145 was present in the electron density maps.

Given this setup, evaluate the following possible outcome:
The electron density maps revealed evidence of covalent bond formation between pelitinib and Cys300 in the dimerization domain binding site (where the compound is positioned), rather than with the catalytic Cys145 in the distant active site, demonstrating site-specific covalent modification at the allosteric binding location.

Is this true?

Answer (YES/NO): NO